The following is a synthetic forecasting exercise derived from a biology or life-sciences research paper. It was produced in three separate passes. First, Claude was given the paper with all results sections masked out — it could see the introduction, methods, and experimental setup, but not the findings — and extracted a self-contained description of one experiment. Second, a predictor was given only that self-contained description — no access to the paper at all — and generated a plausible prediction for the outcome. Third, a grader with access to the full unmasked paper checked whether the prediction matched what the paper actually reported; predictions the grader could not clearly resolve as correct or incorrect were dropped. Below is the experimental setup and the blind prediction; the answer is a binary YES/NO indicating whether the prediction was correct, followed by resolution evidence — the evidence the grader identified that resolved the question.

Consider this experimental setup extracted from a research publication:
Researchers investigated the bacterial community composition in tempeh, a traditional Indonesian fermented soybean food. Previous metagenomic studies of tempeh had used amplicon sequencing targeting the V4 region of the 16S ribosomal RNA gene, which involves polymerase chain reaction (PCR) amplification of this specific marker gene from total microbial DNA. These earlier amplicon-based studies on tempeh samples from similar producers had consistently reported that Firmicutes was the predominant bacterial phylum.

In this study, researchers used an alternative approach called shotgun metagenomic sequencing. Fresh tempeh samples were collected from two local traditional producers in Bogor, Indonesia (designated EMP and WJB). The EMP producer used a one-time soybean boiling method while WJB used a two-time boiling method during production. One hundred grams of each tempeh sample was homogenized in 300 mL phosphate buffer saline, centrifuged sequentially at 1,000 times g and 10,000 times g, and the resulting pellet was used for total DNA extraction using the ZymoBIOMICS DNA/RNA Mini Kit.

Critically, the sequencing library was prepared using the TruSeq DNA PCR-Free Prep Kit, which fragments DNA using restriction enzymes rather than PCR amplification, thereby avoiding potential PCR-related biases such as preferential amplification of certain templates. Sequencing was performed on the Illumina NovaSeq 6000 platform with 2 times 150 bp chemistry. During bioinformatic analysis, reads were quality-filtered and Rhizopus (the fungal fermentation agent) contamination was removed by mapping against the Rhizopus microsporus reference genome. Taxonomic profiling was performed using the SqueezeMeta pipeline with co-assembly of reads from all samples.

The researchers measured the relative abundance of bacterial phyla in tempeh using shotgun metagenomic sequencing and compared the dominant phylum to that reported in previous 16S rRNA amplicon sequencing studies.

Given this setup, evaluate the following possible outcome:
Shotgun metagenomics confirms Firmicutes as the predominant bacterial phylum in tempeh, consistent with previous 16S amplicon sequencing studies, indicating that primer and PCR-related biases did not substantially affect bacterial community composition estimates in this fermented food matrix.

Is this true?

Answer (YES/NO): NO